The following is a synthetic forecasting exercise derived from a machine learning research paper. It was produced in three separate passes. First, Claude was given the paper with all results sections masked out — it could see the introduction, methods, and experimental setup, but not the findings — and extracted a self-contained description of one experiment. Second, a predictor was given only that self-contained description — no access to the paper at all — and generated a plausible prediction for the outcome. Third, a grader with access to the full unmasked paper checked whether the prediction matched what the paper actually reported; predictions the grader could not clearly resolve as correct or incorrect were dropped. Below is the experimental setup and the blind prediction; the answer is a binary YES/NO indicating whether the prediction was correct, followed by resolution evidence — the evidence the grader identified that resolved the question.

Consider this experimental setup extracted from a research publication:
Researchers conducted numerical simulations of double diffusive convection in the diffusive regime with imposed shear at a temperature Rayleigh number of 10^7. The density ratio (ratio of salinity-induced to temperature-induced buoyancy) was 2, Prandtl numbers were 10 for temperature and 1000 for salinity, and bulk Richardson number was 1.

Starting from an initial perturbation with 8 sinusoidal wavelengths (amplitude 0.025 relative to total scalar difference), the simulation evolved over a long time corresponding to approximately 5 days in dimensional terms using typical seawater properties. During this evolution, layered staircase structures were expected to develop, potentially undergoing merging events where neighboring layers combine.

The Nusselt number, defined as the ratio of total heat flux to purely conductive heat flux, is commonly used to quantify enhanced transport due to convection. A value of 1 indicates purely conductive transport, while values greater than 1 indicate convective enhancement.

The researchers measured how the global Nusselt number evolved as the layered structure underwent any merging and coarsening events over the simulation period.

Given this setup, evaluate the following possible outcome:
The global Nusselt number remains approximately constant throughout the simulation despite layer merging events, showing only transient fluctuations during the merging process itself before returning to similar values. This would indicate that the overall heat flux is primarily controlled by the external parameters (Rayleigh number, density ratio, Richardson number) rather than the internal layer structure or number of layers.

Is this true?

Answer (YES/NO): NO